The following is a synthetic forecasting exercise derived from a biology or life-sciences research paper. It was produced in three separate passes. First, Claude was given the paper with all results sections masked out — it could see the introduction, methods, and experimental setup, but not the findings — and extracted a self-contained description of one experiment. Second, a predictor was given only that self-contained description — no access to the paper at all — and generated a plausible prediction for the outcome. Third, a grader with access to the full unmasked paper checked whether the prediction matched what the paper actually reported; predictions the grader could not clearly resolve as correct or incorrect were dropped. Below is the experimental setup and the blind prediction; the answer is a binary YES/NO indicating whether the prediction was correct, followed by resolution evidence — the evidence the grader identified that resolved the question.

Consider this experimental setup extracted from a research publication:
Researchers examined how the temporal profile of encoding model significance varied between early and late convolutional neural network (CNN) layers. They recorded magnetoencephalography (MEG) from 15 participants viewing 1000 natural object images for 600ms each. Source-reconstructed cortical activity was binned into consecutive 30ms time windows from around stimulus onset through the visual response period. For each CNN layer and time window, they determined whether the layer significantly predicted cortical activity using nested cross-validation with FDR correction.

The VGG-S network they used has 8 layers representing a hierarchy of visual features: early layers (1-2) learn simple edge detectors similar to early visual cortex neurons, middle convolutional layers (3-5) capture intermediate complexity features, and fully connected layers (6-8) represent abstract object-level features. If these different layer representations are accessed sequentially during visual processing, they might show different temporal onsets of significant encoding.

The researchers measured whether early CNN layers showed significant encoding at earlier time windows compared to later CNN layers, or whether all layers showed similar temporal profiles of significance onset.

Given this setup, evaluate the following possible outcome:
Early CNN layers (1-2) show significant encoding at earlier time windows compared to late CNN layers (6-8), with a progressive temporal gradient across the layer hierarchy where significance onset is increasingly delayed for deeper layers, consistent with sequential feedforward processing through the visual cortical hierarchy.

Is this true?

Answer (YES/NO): YES